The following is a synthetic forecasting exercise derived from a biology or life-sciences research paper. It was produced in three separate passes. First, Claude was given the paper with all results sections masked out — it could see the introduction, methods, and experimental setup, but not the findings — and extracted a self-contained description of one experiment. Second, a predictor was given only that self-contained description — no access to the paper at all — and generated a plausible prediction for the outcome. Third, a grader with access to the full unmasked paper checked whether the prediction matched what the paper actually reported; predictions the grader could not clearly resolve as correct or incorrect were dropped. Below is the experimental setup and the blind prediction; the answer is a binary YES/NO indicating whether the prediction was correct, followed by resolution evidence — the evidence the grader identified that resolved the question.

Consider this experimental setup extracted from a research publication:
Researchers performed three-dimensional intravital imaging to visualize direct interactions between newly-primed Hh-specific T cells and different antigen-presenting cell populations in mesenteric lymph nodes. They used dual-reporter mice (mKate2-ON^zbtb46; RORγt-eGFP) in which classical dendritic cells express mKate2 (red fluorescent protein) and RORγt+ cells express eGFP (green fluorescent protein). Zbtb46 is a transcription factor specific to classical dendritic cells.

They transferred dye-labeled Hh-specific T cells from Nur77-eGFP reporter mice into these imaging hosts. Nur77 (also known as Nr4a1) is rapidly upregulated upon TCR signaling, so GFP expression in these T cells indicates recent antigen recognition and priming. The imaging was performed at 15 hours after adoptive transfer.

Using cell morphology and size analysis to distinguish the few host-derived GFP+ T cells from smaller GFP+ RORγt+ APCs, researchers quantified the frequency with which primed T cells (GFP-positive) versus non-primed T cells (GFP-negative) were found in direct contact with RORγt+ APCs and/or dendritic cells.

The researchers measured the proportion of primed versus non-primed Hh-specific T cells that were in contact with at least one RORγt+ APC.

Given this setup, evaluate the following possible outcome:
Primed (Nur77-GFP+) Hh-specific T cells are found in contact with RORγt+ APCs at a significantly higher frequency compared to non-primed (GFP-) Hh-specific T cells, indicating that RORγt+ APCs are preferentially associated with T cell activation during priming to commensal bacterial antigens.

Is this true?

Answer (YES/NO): YES